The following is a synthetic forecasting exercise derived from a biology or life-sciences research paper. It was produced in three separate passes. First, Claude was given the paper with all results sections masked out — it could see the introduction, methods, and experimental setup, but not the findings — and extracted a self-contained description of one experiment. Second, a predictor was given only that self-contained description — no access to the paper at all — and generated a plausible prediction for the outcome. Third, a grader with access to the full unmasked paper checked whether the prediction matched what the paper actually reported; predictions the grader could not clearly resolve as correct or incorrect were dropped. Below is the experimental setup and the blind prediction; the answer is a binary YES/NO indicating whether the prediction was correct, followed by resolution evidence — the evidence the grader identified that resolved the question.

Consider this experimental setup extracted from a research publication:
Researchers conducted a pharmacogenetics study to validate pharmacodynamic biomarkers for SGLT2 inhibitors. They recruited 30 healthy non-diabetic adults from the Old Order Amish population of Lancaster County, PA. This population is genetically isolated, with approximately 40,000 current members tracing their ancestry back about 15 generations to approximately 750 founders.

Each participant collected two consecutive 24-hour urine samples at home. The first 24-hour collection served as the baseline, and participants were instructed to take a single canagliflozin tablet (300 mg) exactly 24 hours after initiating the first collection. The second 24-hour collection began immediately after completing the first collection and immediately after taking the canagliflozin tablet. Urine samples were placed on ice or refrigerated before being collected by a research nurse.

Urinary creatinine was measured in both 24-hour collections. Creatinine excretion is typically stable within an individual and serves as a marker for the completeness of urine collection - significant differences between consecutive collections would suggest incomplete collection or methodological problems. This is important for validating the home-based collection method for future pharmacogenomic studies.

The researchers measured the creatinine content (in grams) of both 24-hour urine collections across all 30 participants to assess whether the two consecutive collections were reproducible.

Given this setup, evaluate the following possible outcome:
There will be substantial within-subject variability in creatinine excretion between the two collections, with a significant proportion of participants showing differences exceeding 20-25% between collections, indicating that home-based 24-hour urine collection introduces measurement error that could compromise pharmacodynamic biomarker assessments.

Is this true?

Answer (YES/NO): NO